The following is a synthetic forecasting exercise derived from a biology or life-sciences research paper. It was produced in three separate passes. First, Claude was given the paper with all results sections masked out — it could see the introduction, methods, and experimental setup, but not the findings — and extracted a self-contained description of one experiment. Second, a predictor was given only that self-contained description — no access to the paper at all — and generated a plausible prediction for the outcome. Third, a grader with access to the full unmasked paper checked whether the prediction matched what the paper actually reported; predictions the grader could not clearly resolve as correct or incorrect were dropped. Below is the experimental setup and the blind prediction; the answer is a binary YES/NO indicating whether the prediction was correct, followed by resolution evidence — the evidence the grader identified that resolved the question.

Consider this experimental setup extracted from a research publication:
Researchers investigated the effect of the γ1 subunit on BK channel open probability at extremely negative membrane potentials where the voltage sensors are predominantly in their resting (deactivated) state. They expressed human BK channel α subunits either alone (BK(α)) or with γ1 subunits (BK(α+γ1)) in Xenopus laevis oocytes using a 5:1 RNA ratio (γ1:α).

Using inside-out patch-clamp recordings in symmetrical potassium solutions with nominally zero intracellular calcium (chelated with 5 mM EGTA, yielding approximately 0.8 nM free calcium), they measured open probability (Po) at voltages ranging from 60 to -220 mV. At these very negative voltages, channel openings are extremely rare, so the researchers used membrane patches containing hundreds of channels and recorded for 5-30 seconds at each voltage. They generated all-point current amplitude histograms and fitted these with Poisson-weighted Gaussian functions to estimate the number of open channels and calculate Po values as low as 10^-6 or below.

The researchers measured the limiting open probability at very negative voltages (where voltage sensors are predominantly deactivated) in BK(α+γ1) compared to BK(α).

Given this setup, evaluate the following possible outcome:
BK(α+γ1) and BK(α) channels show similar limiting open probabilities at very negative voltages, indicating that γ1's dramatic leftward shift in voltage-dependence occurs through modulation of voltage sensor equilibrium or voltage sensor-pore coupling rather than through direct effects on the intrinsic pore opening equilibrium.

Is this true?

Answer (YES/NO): NO